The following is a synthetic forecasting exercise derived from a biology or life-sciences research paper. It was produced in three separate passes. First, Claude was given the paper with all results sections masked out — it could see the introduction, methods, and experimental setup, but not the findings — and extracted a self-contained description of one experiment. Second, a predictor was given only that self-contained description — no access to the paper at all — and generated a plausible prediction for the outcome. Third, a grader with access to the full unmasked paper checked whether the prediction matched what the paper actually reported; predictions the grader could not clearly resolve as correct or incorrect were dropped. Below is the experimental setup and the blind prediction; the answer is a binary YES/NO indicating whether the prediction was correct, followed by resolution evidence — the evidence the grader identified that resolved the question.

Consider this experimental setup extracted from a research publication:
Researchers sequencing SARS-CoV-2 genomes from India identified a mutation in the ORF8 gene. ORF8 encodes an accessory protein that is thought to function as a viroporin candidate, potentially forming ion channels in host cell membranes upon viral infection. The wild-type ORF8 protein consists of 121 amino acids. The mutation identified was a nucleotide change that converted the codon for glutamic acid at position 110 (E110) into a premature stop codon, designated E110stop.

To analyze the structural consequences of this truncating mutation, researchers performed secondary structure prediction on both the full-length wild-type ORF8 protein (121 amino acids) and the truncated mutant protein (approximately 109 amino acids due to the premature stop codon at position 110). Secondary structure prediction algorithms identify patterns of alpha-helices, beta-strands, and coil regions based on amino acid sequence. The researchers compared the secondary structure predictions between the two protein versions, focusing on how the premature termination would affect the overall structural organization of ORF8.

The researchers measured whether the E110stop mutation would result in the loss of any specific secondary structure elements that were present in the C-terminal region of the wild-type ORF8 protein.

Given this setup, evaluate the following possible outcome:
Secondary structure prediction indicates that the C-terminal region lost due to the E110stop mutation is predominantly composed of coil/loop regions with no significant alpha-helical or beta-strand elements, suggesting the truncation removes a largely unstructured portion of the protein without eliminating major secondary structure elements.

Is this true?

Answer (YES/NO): NO